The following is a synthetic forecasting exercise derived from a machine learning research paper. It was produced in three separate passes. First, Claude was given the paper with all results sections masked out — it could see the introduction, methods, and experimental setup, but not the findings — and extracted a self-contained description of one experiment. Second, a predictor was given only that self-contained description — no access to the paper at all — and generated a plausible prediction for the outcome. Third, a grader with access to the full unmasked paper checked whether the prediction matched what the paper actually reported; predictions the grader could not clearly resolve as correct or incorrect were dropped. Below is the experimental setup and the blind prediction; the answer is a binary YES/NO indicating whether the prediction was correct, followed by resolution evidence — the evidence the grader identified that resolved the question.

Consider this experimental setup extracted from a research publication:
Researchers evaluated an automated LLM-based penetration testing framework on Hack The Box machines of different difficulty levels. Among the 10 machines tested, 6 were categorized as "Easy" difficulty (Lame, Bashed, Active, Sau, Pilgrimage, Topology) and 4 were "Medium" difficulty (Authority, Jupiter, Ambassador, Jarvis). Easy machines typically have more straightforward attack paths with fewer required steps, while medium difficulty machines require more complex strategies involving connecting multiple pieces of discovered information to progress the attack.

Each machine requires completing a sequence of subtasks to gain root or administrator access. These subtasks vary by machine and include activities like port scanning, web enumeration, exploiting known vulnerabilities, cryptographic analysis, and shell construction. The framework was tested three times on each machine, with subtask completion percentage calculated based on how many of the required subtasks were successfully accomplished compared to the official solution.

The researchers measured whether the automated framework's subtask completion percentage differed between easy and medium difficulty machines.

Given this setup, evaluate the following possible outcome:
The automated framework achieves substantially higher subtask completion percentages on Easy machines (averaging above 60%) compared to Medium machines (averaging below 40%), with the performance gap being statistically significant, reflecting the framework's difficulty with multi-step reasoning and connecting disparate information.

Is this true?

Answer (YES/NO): NO